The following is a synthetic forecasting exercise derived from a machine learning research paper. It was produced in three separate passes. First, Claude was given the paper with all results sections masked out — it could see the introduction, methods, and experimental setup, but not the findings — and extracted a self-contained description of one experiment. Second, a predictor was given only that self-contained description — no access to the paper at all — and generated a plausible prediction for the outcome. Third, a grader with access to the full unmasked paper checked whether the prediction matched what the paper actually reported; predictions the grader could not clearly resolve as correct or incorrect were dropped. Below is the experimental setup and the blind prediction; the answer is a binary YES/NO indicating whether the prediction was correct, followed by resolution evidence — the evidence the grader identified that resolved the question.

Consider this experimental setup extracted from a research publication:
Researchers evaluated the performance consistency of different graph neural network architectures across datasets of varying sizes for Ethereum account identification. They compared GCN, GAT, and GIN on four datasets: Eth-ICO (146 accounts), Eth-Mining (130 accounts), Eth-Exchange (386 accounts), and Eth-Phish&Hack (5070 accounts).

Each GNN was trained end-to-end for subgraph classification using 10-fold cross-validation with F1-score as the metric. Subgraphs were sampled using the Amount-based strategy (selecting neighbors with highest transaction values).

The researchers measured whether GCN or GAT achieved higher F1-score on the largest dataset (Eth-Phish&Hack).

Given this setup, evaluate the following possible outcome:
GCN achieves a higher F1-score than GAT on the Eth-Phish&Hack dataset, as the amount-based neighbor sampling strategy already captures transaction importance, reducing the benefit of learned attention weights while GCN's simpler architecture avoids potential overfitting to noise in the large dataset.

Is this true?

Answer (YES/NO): YES